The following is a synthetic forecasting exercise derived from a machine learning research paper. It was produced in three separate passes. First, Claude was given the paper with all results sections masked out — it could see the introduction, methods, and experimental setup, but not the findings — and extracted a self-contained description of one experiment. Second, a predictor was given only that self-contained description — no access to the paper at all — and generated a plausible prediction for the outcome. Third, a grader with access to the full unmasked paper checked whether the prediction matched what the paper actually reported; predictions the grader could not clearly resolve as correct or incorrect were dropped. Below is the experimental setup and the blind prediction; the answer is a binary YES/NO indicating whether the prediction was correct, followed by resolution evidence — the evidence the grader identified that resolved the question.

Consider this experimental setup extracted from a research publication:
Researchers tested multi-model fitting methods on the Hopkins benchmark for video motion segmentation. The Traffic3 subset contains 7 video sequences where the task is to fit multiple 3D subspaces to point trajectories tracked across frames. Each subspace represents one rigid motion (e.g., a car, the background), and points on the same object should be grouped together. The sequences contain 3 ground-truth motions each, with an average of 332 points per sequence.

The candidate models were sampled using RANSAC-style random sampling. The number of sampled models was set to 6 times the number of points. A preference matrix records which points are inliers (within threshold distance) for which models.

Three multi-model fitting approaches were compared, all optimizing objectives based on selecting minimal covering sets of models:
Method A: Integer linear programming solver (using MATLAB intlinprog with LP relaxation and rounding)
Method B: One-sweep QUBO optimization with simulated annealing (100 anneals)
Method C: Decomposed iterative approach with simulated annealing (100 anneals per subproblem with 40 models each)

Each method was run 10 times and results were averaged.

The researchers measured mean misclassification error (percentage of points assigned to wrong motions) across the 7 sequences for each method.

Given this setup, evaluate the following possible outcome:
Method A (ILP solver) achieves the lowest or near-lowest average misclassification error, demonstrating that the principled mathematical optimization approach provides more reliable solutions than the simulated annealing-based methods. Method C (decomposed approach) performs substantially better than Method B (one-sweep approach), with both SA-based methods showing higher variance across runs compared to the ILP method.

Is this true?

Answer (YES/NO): NO